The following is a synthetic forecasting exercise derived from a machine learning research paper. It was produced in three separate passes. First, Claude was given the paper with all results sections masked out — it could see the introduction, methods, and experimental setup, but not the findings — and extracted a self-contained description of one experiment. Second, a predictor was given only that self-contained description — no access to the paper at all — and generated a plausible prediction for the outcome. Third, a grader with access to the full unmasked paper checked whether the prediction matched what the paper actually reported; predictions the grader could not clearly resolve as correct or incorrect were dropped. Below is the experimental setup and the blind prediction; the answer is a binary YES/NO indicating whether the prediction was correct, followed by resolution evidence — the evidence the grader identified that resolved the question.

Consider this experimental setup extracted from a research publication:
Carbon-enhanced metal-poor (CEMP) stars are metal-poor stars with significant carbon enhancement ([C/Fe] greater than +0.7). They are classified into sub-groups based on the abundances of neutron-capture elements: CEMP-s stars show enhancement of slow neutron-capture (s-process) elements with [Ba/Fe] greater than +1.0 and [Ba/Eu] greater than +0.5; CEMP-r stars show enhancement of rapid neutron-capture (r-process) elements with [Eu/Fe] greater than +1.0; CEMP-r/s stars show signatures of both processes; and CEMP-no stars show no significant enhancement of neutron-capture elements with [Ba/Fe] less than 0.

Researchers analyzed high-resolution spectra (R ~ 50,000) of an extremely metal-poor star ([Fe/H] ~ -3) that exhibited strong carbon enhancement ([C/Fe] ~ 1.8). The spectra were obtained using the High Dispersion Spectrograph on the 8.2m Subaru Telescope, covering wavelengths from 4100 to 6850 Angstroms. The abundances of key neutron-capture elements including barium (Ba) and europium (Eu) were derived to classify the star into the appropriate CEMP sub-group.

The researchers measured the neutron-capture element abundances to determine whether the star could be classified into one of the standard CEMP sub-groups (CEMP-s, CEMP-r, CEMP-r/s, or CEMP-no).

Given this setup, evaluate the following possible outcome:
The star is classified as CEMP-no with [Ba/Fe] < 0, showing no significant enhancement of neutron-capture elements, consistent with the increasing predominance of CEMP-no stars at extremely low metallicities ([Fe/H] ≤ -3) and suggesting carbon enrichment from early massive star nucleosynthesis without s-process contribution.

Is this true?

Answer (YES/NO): NO